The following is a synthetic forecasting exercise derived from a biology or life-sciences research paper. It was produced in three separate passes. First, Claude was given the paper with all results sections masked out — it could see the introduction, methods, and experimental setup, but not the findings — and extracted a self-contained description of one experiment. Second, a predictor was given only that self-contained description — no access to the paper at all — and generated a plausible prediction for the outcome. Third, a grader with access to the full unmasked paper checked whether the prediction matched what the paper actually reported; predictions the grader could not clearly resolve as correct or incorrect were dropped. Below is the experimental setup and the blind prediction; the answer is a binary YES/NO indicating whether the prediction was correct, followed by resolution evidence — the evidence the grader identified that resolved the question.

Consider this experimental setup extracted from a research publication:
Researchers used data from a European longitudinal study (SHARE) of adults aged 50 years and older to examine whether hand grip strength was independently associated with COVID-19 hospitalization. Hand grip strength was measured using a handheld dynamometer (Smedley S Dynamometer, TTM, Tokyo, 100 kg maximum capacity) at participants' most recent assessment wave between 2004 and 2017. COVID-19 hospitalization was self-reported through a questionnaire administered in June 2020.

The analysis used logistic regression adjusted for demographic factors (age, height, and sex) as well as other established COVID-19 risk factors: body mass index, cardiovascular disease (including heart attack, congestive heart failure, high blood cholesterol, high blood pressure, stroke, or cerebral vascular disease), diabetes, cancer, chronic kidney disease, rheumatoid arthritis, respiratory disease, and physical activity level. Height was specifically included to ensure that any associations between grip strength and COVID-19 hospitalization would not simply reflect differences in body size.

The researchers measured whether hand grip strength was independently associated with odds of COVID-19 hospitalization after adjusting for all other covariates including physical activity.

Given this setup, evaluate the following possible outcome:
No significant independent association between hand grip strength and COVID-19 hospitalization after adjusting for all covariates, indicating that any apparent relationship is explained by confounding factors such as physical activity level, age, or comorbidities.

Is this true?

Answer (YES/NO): NO